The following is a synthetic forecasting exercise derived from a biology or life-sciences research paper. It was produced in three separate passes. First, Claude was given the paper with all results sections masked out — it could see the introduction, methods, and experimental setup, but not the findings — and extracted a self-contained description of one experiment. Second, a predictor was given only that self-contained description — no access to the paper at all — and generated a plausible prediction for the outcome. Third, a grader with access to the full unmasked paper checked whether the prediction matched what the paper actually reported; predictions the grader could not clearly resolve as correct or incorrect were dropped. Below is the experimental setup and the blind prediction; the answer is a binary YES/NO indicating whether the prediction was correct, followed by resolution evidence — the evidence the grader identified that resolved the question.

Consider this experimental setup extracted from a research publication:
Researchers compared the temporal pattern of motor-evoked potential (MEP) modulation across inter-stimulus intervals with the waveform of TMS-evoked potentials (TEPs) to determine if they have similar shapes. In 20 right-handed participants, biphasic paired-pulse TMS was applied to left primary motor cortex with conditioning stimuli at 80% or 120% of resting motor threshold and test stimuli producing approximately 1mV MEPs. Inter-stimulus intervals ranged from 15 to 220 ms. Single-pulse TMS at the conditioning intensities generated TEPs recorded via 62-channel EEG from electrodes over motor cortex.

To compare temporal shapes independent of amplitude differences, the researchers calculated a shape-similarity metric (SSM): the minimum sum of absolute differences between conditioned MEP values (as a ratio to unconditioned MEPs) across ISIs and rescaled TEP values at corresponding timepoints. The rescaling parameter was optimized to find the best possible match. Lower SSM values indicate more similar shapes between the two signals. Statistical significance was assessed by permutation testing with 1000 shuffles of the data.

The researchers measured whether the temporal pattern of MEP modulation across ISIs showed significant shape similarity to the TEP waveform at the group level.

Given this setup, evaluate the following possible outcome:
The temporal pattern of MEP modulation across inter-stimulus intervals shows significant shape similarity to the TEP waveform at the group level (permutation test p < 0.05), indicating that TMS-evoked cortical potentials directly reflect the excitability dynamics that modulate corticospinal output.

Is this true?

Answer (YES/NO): NO